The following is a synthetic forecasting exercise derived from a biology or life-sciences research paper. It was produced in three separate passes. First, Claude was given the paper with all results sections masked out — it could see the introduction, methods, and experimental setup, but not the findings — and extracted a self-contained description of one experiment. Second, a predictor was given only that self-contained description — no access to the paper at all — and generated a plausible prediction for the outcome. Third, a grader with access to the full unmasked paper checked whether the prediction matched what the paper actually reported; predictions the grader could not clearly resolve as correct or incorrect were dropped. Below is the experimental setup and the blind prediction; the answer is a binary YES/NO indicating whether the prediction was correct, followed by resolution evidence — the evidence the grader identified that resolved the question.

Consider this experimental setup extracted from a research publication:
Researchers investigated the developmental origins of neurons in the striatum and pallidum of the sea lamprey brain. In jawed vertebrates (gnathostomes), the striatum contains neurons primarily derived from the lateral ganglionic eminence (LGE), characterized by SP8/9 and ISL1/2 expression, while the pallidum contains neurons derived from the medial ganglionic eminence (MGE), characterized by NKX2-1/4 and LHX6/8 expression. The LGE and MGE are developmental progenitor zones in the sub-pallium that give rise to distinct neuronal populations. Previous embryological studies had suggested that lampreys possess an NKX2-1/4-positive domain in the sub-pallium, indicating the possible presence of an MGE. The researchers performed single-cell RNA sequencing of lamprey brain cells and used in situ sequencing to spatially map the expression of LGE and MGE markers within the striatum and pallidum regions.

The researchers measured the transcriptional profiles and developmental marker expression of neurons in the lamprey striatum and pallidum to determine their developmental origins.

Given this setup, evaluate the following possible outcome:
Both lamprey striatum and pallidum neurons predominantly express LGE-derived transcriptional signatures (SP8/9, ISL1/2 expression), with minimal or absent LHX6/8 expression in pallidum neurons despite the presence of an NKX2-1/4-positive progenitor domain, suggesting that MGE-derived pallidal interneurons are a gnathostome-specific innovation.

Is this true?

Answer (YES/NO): NO